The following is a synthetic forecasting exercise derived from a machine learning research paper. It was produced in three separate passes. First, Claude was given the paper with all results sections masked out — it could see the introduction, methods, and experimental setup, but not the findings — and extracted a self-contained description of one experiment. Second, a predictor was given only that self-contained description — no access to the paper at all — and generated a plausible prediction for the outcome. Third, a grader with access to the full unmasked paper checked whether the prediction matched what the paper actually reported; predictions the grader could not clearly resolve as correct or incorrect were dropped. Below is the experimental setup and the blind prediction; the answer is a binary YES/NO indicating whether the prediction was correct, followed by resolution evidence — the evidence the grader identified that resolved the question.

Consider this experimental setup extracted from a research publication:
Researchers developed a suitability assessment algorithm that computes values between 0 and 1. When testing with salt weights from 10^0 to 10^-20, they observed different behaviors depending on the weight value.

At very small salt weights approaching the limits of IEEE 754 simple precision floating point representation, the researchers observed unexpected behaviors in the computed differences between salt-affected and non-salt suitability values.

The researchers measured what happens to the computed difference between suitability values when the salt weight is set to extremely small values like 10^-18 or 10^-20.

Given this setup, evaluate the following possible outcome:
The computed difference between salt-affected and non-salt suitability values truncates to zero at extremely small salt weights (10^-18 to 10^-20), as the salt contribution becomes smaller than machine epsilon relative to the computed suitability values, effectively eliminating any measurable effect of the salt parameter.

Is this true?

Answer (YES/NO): NO